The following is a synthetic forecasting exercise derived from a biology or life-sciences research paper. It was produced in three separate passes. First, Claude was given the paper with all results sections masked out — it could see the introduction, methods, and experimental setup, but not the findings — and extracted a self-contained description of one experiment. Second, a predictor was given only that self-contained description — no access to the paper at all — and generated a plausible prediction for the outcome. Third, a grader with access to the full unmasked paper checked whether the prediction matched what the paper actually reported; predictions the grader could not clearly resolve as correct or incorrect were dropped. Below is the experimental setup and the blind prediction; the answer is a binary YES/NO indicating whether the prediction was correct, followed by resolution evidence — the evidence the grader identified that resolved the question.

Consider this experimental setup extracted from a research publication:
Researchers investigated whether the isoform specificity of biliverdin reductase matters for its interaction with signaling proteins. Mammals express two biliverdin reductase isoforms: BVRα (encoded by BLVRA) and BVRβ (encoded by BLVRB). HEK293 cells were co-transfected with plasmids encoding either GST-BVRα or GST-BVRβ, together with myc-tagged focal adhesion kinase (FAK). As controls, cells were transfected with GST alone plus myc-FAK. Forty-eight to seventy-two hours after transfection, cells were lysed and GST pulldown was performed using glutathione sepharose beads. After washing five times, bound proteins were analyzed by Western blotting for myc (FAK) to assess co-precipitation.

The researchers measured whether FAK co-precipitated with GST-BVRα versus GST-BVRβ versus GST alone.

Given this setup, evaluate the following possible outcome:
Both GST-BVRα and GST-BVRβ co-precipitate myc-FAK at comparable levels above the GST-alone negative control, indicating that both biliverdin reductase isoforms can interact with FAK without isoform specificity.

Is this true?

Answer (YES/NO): NO